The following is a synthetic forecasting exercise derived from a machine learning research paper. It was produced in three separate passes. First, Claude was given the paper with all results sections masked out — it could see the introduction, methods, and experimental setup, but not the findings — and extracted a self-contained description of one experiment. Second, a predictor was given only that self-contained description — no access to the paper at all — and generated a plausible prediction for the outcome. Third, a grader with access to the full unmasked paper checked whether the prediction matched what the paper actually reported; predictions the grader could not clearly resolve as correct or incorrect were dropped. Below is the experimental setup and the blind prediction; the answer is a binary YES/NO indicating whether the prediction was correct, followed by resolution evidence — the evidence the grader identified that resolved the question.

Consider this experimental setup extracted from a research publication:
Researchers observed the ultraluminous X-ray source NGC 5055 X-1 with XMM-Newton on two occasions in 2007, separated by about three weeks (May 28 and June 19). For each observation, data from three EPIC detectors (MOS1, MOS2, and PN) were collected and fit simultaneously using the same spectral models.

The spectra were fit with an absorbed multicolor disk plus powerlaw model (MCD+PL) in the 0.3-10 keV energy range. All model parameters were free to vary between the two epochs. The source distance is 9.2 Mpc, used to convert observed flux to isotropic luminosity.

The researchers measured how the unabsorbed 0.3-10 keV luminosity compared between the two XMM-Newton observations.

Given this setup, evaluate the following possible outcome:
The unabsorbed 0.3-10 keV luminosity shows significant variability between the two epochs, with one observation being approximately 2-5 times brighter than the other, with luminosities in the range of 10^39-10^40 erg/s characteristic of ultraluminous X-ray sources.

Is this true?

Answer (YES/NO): NO